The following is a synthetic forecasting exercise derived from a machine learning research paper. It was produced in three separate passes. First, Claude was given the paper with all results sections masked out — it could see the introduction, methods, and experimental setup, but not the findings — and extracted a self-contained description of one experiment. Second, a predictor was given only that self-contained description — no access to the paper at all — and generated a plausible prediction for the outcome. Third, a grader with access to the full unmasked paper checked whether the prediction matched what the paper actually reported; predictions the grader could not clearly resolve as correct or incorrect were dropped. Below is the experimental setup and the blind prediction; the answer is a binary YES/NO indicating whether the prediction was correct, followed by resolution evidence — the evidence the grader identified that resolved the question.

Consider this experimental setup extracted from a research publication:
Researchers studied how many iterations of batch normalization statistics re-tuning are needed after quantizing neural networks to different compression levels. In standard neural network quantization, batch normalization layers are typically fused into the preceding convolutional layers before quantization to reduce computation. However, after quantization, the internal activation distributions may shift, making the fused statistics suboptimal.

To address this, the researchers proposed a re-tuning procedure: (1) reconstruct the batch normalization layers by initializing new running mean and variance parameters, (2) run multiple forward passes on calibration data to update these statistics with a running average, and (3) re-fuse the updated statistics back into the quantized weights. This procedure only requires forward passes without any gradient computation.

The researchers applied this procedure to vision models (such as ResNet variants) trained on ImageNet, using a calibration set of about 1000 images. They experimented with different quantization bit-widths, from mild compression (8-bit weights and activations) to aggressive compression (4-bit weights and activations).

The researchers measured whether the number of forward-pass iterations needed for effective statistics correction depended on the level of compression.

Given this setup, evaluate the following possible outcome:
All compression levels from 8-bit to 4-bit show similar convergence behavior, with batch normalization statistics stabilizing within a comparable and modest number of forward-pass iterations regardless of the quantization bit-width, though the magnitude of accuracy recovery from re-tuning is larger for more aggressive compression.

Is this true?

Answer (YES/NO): NO